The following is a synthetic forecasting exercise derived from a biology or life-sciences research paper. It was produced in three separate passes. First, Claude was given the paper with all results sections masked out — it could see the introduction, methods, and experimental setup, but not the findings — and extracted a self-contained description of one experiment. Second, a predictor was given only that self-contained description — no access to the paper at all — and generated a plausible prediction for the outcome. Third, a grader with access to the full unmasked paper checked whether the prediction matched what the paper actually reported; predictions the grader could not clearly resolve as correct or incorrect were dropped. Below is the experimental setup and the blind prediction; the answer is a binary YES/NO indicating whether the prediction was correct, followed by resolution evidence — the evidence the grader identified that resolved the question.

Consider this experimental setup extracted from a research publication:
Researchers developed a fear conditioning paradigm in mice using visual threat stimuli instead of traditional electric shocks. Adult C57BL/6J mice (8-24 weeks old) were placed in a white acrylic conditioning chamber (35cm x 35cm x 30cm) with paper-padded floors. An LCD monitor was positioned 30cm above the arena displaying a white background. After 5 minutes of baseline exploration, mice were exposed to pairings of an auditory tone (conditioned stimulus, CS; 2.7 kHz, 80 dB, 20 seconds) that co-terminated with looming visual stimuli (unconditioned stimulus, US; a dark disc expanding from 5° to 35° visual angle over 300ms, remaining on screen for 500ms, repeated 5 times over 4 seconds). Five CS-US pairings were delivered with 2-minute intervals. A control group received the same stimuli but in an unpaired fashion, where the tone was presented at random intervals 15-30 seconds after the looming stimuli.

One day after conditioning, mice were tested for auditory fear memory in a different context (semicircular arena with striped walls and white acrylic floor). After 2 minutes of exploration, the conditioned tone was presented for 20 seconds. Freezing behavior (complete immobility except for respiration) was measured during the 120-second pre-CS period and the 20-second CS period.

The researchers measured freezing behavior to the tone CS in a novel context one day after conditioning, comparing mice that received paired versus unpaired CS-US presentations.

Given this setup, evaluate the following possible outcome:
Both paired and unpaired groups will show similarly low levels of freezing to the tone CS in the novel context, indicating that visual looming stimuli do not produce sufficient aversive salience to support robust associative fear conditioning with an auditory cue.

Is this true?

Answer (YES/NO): NO